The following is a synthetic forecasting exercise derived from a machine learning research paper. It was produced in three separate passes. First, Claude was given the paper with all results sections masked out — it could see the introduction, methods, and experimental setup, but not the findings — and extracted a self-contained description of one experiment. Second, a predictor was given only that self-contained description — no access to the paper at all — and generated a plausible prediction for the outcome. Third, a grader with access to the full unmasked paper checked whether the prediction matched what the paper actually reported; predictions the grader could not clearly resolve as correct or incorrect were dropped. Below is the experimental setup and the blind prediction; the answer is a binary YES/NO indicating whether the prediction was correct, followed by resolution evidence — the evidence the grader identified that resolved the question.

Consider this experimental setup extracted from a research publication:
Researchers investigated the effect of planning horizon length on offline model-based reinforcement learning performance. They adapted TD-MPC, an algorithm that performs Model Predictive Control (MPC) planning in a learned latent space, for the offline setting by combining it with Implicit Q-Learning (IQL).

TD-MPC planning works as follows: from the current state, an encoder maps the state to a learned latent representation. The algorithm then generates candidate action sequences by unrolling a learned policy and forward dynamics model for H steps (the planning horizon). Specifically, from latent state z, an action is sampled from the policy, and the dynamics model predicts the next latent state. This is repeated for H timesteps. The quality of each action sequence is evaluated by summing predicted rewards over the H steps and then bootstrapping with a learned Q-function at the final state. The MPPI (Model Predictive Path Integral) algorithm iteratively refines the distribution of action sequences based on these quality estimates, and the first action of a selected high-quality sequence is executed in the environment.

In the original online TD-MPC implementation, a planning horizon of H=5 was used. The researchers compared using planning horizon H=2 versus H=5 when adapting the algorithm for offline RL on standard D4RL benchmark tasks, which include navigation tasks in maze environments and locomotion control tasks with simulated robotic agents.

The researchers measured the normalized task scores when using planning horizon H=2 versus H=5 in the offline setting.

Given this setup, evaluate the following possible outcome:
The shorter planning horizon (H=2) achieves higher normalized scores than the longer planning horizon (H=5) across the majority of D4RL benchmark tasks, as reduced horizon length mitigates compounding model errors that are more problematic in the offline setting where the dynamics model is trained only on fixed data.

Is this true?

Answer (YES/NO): NO